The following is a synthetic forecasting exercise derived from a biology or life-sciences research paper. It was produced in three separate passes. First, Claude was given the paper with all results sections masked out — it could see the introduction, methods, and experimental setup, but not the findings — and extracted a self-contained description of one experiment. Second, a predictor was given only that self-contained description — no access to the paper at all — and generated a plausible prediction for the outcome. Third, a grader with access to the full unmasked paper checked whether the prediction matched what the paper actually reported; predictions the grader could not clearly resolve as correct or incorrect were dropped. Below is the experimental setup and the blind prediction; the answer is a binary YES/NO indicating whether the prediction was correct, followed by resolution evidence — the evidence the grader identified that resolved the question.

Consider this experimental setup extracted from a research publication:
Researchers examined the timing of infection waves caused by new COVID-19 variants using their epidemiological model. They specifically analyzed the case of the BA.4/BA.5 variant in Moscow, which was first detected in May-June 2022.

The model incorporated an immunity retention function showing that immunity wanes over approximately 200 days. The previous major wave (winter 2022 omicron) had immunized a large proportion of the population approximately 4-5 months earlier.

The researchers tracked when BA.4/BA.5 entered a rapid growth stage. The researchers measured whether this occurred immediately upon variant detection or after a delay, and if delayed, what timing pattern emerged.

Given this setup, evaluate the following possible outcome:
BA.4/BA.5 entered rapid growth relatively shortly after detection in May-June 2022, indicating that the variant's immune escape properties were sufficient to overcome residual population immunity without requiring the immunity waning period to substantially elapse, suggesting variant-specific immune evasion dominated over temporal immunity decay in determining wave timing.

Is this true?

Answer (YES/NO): NO